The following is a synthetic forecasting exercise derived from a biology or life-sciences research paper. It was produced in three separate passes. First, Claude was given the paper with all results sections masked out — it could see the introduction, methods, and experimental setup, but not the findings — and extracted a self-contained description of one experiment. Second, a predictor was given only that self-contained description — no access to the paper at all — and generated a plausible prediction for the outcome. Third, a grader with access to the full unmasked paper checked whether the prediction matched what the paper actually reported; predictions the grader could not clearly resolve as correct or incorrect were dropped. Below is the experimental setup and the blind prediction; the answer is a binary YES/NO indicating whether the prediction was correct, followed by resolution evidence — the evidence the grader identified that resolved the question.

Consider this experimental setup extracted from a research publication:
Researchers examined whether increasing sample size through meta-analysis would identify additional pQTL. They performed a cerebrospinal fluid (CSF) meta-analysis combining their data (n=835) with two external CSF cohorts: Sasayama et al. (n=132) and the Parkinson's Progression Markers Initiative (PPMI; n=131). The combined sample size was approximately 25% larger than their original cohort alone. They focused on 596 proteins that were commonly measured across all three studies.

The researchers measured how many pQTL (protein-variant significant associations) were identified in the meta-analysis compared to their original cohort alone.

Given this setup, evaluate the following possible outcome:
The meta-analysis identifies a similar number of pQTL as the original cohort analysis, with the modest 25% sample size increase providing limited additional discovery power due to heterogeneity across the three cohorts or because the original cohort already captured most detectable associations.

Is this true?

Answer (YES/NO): NO